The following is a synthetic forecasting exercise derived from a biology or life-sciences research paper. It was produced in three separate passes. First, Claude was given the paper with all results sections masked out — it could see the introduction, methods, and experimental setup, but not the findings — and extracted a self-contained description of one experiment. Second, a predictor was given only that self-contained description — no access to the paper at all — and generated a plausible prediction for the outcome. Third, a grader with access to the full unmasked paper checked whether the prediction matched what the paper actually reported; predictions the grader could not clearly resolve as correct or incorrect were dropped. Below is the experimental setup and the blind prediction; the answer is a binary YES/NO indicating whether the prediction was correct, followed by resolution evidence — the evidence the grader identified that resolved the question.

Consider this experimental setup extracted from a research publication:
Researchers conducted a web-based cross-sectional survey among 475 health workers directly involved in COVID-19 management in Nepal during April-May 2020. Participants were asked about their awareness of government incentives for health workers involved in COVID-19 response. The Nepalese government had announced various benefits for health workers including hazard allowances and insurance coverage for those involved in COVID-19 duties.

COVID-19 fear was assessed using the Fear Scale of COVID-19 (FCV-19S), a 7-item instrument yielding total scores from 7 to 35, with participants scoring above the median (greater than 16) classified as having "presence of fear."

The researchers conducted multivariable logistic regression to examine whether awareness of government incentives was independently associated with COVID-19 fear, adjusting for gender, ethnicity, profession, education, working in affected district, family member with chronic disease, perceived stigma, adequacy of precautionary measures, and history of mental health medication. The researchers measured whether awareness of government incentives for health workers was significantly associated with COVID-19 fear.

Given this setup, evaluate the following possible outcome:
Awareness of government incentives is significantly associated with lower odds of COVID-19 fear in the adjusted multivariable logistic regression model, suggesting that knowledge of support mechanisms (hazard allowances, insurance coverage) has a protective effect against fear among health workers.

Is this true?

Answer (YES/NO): NO